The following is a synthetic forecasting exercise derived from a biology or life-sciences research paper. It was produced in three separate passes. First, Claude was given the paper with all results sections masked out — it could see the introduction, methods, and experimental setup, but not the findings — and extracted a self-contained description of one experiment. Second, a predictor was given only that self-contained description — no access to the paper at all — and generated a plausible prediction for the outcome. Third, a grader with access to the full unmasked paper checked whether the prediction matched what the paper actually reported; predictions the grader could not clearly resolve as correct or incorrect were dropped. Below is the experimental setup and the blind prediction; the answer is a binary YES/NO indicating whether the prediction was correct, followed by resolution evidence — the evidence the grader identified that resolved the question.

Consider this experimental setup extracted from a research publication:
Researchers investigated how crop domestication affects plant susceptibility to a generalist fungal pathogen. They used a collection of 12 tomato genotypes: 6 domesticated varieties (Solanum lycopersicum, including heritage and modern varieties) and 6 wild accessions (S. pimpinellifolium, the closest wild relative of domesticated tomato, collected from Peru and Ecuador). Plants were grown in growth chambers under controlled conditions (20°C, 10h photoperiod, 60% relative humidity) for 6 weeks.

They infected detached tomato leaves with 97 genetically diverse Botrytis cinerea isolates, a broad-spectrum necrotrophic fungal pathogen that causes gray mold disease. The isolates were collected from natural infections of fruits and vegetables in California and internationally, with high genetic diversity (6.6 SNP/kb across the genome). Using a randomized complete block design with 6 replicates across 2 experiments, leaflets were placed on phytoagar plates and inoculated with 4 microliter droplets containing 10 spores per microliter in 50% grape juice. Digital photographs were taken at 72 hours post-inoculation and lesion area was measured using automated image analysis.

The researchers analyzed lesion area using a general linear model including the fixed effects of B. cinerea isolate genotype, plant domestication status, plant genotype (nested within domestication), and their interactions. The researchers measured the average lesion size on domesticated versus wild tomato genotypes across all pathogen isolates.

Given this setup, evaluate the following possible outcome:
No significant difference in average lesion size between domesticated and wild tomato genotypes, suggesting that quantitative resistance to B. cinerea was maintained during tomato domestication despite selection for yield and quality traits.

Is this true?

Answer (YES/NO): NO